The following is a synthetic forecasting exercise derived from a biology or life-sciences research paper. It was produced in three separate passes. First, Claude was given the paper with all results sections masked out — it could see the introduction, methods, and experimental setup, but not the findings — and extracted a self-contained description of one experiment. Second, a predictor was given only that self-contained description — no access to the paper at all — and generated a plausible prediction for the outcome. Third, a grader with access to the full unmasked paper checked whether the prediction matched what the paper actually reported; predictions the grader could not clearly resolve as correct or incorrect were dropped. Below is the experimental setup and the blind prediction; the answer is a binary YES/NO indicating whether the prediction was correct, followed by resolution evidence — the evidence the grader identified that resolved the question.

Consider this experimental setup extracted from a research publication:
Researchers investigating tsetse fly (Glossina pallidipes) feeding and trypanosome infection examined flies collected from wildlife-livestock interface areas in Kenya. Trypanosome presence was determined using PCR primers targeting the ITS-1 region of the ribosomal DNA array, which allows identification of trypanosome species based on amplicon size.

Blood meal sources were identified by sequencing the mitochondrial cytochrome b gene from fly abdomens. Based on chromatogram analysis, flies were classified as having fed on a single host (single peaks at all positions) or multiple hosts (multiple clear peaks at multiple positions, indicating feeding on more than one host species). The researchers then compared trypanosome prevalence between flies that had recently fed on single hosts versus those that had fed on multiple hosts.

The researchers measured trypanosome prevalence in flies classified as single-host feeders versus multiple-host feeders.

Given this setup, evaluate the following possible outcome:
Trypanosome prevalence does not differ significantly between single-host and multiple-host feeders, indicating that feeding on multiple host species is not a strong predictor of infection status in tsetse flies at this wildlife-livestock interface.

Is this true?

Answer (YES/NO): NO